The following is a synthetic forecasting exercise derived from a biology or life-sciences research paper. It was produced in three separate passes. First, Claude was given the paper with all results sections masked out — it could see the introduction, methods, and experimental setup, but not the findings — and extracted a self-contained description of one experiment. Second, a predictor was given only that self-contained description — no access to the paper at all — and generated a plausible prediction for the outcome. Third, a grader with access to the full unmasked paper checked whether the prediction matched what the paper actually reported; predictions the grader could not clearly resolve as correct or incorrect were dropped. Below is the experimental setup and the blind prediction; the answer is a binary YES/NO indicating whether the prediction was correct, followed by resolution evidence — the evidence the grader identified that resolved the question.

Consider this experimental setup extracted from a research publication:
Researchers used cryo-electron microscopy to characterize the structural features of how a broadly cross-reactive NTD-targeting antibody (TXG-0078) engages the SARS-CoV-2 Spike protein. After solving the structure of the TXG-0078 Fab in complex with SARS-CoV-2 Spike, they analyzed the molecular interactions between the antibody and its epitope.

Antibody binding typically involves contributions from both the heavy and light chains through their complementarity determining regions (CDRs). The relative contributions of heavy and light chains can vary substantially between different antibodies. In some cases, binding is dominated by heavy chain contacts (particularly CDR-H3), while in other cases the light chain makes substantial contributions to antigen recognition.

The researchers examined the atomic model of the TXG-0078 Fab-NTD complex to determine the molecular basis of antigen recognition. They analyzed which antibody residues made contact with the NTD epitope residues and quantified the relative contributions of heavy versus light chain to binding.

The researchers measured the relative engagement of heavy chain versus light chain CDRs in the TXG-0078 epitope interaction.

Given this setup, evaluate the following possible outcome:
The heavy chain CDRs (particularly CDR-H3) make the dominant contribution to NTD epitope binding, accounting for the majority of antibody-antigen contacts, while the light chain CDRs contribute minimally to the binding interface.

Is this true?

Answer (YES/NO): YES